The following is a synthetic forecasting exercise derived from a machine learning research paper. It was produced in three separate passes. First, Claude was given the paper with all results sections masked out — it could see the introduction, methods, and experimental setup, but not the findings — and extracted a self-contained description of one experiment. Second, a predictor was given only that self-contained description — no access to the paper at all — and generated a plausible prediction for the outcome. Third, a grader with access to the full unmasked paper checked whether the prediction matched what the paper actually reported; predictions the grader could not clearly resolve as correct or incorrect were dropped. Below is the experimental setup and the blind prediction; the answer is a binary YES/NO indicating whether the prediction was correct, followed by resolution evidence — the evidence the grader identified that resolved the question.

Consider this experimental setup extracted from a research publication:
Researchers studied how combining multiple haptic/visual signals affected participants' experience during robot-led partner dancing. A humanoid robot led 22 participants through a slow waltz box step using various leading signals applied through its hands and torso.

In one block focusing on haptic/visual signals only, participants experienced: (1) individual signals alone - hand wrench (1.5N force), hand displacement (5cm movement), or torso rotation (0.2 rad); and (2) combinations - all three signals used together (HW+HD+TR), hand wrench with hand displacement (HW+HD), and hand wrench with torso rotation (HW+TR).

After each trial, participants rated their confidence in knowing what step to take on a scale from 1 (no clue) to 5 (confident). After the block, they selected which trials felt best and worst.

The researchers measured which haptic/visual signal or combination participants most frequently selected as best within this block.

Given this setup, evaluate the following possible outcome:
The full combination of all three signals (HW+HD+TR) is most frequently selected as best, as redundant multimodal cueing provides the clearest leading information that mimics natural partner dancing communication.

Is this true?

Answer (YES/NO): YES